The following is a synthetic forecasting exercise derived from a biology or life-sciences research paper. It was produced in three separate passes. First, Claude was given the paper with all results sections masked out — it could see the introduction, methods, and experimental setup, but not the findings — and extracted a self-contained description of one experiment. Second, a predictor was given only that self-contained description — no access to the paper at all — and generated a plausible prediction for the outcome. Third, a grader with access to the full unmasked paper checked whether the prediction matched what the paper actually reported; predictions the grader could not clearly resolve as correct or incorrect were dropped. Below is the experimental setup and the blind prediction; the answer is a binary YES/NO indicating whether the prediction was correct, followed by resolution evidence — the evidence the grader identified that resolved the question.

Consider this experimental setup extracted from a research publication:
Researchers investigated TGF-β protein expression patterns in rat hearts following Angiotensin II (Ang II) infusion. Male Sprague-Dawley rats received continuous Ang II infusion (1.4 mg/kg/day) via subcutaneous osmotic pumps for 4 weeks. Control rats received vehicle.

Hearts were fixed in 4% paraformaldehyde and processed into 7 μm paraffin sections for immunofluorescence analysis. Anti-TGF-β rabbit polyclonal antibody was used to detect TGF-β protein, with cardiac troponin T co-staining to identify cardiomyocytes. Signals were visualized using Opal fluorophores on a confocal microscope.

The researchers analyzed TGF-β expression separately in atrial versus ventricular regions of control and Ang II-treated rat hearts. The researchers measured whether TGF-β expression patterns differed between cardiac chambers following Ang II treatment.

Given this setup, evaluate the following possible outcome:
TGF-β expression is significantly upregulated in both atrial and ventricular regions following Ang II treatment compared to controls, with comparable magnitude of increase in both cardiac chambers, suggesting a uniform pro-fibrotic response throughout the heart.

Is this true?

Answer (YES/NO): NO